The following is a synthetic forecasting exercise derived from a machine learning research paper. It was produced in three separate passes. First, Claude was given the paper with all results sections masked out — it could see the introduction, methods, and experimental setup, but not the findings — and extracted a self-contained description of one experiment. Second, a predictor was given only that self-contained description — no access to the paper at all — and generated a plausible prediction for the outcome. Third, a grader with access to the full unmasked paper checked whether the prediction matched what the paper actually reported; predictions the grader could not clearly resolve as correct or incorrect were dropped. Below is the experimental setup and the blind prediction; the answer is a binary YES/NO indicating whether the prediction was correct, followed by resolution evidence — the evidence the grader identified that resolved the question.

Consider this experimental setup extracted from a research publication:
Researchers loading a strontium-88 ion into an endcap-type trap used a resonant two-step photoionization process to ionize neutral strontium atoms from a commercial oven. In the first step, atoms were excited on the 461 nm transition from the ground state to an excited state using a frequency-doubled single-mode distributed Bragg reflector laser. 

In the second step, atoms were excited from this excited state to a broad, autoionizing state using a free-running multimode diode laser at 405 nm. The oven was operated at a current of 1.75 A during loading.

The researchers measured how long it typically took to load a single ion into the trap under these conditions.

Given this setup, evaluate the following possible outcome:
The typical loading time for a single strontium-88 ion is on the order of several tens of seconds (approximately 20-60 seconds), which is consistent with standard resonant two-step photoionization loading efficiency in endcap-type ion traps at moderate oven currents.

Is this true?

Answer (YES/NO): NO